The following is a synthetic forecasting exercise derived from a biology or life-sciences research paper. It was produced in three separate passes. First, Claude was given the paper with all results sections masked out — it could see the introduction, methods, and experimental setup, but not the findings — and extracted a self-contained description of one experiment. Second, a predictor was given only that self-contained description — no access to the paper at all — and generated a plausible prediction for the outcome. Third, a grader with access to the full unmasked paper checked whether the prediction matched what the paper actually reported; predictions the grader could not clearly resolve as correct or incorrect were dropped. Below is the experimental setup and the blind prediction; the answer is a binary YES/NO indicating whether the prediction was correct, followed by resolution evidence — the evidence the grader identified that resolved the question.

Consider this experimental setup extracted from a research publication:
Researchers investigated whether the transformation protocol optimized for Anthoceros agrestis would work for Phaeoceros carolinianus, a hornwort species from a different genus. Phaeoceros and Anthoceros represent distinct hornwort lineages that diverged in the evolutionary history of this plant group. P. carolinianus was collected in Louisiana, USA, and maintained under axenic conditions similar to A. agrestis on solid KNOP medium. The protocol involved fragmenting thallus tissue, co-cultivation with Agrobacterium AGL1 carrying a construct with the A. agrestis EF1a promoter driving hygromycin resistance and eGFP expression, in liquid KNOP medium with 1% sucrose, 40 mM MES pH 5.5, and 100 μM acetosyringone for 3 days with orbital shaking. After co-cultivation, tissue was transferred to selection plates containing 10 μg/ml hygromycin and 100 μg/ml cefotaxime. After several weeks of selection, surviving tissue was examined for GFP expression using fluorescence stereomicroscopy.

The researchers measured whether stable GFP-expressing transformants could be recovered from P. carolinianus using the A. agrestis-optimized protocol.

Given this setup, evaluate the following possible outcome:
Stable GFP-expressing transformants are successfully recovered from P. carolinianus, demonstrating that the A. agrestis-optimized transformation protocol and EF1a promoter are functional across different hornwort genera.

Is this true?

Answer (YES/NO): YES